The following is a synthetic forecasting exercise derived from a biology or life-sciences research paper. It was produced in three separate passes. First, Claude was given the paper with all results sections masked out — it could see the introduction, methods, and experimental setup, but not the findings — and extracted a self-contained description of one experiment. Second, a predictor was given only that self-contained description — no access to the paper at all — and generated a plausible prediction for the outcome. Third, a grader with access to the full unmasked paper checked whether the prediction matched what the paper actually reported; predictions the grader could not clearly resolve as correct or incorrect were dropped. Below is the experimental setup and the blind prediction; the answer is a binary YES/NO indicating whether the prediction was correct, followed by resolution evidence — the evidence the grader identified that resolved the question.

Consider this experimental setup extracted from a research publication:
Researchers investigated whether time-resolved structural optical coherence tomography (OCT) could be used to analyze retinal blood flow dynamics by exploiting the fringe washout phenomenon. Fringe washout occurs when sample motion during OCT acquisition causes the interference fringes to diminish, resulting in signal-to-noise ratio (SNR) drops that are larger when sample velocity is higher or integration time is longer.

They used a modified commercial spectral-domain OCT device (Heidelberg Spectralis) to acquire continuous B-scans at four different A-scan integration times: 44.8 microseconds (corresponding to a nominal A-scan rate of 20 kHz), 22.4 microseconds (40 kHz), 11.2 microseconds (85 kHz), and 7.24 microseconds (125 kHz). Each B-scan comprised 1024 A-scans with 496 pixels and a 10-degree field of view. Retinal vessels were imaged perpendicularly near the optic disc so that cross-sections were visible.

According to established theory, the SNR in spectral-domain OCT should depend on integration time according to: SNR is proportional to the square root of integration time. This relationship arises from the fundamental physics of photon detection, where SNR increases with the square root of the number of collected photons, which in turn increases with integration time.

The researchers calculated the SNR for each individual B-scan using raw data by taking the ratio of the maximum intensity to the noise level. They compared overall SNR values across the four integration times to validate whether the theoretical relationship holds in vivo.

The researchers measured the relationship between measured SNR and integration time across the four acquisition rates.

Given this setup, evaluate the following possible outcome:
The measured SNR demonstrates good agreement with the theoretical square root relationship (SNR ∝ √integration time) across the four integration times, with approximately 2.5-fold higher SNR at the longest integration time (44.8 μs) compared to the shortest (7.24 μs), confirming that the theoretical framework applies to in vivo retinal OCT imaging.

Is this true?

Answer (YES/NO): NO